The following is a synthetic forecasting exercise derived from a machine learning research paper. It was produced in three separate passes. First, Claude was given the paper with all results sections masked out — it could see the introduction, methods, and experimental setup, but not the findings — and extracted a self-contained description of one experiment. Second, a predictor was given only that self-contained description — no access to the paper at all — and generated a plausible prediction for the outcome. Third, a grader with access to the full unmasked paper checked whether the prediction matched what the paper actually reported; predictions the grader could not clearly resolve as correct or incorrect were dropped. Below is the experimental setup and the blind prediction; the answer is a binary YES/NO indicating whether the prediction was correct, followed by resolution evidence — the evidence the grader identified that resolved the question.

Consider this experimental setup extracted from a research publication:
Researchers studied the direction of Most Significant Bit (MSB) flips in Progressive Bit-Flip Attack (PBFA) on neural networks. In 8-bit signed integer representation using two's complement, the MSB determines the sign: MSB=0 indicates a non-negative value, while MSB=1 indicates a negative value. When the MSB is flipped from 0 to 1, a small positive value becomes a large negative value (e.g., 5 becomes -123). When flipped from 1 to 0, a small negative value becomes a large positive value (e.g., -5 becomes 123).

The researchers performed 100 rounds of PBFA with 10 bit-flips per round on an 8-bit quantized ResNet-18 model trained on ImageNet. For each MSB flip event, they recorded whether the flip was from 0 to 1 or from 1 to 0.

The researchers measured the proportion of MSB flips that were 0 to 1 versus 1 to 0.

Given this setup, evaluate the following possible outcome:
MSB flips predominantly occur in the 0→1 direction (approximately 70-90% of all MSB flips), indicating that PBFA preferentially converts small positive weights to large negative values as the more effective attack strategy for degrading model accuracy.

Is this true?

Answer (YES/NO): NO